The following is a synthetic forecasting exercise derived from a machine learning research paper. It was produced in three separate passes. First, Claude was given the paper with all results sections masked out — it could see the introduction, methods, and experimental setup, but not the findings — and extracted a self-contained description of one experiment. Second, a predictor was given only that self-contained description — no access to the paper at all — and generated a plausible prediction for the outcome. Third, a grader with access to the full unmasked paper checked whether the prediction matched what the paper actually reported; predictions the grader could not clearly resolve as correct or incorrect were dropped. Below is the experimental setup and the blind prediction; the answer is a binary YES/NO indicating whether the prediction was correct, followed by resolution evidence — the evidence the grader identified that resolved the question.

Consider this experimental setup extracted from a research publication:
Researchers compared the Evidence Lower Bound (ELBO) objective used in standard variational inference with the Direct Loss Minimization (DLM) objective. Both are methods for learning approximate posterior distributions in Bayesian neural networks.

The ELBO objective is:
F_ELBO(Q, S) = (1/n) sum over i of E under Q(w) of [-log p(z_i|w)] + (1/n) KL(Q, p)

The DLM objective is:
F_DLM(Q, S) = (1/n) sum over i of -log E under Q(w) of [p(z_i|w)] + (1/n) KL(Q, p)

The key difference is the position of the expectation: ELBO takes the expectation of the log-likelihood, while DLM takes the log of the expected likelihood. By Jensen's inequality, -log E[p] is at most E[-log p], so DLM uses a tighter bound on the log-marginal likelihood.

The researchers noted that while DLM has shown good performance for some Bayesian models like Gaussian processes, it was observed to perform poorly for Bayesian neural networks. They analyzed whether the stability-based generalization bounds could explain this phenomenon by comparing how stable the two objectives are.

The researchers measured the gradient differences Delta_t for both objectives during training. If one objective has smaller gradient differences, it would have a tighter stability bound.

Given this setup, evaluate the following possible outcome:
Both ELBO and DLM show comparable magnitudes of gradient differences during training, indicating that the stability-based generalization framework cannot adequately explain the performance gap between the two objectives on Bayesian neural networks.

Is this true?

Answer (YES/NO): NO